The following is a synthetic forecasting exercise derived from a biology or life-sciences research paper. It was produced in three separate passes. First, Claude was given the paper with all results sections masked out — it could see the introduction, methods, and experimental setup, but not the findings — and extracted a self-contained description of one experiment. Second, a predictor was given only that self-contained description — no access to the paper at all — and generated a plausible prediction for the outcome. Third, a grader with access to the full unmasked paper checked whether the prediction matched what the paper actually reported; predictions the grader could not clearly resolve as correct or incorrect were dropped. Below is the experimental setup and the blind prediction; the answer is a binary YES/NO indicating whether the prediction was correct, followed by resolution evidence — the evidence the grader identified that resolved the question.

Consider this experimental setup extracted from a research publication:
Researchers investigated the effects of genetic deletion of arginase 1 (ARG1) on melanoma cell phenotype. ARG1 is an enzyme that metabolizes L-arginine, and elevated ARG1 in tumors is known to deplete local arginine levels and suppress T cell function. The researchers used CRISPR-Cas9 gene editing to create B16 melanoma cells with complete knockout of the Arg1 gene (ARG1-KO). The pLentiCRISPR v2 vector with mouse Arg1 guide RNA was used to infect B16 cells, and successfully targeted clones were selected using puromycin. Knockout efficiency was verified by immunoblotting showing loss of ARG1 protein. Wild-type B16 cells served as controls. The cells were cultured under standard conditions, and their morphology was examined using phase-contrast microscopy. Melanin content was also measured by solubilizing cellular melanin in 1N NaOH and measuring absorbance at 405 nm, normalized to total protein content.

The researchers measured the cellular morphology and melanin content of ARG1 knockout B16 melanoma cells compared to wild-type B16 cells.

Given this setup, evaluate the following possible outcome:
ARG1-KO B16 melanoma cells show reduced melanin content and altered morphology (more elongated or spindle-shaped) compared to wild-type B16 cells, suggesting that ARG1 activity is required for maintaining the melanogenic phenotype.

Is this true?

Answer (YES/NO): NO